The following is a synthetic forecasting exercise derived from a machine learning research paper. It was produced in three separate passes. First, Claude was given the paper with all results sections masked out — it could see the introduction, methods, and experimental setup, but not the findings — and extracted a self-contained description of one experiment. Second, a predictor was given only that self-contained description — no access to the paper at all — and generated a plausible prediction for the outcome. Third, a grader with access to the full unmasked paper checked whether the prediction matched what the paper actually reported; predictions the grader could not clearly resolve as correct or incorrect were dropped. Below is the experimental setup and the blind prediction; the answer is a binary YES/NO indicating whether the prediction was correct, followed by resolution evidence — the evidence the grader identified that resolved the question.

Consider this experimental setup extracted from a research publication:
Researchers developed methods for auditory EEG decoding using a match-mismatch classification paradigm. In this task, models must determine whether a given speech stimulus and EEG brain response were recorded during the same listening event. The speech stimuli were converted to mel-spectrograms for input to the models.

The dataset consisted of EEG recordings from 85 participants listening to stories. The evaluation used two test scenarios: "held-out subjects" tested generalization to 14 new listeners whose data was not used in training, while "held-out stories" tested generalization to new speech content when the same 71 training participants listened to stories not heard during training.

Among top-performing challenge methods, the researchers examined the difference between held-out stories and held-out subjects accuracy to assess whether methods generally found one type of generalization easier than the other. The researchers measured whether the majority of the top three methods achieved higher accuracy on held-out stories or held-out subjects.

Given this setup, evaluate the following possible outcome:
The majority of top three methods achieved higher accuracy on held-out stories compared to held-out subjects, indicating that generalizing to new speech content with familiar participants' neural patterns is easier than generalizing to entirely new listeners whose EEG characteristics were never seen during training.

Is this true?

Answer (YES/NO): YES